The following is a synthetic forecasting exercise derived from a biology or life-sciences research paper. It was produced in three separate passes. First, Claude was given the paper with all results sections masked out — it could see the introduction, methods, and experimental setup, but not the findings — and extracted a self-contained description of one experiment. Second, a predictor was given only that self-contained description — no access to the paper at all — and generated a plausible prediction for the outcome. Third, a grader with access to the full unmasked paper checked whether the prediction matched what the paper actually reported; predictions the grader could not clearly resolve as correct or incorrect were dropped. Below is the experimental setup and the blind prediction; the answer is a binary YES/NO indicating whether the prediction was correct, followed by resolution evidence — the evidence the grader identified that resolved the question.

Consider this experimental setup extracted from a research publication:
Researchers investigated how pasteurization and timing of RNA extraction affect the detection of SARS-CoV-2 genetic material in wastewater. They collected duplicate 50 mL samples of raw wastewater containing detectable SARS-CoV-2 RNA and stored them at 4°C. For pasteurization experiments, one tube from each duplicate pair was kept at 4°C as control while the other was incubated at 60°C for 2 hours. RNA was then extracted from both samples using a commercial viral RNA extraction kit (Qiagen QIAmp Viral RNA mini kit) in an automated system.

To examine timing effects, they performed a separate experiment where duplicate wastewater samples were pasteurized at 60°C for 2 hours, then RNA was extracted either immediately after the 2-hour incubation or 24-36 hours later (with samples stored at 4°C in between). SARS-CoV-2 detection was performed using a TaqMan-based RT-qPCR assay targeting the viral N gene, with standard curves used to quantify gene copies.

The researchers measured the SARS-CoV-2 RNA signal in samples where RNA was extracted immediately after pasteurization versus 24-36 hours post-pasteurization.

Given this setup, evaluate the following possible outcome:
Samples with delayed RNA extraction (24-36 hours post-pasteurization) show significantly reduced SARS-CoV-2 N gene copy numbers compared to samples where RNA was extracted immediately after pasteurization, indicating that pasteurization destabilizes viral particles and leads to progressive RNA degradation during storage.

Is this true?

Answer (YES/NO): YES